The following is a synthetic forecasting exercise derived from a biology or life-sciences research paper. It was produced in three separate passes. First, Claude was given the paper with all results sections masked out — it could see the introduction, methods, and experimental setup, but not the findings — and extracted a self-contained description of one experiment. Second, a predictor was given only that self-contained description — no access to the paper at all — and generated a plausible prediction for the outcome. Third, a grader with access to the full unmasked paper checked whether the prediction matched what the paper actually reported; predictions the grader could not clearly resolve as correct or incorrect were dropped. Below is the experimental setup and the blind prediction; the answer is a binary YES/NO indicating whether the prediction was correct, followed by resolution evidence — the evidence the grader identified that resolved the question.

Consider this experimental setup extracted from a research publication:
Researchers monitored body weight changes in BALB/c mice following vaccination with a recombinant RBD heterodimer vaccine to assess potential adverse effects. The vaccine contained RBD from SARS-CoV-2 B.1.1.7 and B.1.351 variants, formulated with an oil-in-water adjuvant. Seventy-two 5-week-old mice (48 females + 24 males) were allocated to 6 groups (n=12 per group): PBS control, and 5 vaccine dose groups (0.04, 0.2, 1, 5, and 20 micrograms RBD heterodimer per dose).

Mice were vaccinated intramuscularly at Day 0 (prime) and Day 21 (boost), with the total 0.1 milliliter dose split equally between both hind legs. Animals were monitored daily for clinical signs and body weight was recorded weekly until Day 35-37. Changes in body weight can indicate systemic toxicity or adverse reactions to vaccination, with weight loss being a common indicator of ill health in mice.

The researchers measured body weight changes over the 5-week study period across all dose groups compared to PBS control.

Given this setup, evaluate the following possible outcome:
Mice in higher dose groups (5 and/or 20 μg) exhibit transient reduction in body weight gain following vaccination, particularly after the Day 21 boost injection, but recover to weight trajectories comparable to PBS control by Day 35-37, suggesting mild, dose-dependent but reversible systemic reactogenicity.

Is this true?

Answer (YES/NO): NO